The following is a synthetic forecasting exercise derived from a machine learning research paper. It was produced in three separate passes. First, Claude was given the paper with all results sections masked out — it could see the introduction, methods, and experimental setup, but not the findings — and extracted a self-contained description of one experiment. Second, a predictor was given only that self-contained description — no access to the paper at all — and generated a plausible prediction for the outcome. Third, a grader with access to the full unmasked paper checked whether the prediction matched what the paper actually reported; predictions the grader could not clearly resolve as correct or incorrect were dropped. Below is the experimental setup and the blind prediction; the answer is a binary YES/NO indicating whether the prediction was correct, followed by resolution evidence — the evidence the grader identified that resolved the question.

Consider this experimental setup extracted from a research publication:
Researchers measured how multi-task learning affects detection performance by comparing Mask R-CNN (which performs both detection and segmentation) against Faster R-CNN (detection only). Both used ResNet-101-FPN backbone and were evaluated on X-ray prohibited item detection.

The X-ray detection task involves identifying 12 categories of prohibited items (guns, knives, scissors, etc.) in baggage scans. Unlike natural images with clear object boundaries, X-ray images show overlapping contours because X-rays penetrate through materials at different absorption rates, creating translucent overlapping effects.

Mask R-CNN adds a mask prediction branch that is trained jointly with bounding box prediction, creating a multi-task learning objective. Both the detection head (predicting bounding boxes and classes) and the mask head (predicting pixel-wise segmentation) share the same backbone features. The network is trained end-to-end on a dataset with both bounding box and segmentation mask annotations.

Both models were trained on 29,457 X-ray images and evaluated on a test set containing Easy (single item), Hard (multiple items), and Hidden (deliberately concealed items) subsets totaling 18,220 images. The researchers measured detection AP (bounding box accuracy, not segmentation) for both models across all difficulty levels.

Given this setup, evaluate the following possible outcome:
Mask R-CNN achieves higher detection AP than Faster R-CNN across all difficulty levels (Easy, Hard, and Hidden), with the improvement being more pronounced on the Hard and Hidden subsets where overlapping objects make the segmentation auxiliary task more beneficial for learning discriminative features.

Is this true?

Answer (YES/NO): YES